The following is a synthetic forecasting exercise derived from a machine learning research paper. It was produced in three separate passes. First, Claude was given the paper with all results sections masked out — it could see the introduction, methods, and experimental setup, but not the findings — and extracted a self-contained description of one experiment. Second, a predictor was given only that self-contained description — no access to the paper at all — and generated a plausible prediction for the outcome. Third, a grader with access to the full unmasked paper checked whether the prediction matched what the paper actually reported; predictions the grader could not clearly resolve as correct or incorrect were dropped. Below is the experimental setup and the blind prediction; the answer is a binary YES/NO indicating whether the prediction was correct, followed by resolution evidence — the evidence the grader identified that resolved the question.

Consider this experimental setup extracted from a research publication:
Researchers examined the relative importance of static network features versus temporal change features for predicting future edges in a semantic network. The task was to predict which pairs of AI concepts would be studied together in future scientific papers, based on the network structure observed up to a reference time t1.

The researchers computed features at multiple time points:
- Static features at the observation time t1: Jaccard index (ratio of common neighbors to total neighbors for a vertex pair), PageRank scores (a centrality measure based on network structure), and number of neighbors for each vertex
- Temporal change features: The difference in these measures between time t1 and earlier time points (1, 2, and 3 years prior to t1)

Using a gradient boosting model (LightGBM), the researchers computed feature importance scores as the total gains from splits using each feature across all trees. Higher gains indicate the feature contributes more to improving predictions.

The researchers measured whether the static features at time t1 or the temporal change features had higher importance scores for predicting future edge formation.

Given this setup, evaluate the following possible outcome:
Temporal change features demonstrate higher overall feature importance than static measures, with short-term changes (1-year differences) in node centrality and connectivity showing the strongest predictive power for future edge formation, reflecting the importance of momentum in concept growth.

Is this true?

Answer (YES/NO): NO